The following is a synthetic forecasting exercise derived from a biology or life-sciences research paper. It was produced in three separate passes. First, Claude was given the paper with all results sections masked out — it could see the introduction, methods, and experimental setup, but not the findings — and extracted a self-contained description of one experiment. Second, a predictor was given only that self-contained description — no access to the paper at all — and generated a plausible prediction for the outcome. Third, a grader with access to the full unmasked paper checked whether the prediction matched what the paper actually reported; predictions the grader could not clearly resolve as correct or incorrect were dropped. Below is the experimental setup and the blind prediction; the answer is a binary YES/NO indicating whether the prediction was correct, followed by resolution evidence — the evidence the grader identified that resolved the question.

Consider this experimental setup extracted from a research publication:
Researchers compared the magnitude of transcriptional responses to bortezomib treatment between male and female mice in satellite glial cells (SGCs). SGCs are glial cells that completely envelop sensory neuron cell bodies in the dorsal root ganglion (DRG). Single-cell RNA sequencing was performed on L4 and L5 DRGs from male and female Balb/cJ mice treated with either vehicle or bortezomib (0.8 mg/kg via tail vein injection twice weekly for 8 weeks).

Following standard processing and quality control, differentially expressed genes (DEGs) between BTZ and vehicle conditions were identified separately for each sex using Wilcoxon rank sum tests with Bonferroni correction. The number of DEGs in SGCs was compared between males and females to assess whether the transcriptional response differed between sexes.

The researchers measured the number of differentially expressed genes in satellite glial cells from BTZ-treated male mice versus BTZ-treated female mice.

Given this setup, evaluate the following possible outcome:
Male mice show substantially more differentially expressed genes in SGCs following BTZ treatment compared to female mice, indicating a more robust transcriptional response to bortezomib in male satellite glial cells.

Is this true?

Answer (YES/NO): YES